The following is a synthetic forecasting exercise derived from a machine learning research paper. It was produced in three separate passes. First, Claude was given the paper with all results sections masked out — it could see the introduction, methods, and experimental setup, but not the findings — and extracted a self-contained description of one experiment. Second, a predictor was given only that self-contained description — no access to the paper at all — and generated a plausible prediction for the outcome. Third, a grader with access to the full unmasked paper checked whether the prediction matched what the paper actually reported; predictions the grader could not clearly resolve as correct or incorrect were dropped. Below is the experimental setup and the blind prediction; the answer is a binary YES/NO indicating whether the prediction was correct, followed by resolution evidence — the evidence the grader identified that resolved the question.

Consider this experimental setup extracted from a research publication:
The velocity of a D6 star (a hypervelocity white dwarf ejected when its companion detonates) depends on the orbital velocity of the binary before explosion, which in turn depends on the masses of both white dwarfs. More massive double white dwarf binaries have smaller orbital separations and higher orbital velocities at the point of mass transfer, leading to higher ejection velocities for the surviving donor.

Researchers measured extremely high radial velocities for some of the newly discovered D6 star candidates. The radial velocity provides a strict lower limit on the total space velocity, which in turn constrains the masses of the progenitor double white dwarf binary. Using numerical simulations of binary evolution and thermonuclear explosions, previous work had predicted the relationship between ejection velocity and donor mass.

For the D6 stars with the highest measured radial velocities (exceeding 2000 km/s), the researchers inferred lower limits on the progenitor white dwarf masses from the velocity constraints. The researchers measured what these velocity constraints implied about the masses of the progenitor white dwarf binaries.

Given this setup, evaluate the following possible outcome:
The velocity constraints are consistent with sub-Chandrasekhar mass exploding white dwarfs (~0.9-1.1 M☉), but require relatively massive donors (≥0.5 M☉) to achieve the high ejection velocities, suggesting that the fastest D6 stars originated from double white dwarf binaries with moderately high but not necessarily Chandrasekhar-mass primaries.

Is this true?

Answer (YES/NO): NO